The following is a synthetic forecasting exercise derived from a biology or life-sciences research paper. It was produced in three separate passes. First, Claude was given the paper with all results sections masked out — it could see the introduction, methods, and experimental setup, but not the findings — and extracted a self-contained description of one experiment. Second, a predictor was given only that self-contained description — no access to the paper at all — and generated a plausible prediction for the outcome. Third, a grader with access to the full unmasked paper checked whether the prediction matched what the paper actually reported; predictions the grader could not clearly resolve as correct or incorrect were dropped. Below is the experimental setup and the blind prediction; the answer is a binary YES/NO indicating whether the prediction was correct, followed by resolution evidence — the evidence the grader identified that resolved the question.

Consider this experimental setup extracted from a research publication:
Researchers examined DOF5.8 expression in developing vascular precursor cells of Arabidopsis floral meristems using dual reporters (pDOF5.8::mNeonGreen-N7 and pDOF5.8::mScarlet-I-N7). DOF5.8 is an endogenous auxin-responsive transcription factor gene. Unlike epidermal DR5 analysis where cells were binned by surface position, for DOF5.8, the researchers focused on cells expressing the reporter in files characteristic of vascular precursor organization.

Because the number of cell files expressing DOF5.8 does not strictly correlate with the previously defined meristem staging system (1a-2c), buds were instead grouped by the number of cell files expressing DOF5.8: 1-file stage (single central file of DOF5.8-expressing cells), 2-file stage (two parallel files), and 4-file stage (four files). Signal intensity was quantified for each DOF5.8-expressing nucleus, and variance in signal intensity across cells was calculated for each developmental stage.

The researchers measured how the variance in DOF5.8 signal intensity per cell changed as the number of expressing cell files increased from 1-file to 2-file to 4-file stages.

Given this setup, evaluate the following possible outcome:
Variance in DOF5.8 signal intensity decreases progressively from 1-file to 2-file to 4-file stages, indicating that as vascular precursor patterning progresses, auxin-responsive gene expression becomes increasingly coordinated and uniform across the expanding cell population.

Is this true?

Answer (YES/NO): NO